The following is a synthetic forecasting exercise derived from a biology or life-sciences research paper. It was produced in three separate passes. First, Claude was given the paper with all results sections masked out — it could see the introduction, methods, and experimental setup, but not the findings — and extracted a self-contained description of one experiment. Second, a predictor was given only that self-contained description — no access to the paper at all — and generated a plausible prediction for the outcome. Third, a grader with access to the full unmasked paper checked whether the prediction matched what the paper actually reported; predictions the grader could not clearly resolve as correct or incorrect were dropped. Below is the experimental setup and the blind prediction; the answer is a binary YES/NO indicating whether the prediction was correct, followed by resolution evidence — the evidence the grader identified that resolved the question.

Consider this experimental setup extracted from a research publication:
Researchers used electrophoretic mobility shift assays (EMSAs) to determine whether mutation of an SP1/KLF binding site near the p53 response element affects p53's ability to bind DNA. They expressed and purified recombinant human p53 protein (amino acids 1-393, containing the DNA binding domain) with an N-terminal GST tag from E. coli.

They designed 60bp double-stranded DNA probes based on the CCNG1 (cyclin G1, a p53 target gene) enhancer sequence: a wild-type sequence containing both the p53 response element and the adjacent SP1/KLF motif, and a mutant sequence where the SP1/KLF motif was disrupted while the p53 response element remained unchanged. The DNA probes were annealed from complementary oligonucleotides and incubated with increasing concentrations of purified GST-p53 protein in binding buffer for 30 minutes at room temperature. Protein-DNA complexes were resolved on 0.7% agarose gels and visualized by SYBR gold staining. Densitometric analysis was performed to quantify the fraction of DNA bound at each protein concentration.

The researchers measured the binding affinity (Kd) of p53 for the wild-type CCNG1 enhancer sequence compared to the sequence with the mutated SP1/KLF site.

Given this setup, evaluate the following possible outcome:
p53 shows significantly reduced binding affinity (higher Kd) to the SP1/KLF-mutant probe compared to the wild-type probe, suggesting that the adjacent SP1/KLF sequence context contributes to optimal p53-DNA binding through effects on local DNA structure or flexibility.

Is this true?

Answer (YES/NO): YES